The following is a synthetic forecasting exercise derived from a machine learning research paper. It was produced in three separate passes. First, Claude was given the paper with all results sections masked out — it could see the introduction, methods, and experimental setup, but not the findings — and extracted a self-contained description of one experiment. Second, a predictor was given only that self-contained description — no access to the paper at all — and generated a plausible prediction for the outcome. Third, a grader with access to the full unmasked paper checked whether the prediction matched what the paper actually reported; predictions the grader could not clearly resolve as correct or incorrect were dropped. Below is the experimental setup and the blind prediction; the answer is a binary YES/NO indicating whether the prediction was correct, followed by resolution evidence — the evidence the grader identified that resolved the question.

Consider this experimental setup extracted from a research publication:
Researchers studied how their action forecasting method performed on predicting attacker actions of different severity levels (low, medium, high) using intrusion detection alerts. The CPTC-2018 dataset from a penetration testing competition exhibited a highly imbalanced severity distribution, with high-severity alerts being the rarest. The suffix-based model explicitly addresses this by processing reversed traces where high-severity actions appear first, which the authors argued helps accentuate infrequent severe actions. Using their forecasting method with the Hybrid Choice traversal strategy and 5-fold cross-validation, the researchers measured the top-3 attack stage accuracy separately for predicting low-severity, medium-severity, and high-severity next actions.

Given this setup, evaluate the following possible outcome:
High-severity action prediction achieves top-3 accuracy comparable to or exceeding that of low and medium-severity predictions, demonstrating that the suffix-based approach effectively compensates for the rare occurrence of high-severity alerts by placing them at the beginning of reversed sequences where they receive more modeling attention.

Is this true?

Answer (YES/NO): NO